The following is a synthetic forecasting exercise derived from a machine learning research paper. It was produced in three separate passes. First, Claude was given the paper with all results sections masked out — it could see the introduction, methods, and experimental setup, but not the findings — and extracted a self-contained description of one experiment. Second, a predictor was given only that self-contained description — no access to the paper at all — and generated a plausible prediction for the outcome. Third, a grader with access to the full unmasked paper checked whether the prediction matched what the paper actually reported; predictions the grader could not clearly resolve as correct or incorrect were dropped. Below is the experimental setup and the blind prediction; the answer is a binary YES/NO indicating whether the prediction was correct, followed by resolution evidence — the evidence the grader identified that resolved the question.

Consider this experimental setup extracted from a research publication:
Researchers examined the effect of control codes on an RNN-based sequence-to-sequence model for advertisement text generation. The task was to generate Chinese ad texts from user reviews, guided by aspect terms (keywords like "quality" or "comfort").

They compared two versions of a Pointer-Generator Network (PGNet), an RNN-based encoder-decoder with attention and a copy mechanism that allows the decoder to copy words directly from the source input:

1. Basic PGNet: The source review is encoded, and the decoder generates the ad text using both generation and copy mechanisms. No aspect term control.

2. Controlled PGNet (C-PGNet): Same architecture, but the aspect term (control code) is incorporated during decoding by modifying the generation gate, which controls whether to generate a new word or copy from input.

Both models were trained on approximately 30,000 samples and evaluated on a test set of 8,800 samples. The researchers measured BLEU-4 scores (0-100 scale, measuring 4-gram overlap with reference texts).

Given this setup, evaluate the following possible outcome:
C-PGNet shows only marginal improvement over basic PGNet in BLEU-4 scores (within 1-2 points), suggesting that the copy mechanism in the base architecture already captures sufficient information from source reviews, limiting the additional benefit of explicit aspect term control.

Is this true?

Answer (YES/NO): NO